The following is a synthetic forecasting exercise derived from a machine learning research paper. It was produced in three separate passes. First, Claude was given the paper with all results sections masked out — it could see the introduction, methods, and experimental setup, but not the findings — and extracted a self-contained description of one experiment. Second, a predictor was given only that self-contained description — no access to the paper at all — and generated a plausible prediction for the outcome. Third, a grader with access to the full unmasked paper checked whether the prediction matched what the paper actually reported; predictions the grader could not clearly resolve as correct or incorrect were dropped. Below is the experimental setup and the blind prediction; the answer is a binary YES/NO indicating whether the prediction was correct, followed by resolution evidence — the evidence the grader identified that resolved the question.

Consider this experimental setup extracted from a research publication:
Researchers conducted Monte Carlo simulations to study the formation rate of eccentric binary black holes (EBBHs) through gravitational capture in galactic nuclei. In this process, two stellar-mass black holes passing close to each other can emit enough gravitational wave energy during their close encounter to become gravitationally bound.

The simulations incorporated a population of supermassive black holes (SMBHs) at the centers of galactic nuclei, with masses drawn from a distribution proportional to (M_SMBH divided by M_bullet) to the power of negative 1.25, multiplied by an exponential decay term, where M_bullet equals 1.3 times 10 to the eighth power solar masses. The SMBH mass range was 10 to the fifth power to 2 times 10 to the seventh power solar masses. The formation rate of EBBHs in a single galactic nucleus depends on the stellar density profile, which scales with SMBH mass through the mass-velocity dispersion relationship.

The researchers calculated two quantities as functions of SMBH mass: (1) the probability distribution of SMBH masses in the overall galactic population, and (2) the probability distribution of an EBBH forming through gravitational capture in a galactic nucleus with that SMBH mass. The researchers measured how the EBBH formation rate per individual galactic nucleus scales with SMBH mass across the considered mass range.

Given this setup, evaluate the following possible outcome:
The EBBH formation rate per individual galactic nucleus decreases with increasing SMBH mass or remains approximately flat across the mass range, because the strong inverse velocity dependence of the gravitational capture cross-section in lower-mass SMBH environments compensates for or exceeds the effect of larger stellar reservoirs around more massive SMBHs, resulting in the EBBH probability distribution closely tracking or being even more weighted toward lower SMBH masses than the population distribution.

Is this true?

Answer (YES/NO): NO